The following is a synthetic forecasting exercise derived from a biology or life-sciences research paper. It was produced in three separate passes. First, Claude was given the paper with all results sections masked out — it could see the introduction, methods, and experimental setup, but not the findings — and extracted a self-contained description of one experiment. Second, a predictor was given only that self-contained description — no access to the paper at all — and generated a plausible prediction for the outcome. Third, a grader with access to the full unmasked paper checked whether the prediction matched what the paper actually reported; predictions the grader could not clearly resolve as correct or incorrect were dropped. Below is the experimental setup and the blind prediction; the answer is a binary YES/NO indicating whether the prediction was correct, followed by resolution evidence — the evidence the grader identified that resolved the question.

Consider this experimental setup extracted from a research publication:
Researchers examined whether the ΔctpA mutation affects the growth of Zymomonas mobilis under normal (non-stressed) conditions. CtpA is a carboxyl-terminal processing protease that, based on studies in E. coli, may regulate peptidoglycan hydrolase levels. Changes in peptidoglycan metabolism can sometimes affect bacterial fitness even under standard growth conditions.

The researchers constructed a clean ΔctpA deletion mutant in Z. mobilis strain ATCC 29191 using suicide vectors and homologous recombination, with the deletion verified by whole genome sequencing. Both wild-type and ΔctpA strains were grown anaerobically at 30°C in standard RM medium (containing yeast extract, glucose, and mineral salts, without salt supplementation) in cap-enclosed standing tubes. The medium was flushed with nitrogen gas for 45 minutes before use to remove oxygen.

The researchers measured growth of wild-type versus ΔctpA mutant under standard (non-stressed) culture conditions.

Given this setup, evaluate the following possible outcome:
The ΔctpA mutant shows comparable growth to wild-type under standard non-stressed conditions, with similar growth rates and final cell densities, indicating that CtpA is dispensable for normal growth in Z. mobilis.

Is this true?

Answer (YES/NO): YES